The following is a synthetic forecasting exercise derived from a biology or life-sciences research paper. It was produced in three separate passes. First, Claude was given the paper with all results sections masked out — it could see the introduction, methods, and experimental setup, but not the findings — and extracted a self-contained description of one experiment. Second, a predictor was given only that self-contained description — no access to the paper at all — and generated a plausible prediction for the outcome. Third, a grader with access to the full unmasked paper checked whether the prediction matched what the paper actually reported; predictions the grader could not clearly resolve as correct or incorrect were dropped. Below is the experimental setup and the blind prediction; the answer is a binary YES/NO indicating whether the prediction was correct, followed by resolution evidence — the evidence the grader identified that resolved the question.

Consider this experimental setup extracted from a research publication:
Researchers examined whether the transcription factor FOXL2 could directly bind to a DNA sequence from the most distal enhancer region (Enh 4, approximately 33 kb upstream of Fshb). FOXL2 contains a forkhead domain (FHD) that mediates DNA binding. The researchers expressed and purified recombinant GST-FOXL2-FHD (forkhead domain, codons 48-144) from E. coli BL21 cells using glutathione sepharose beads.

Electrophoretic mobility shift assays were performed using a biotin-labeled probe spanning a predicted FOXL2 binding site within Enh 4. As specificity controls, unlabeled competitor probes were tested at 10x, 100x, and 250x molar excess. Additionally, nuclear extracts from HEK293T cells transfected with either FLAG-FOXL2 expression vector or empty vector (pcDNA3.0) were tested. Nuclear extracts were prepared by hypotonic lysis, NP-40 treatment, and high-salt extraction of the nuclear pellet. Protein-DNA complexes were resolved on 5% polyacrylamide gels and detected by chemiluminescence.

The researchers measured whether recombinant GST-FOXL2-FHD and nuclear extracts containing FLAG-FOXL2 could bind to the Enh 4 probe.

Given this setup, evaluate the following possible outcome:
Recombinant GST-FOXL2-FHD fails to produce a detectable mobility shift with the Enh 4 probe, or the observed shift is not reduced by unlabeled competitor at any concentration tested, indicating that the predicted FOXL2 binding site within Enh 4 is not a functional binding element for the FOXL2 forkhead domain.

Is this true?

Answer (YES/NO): NO